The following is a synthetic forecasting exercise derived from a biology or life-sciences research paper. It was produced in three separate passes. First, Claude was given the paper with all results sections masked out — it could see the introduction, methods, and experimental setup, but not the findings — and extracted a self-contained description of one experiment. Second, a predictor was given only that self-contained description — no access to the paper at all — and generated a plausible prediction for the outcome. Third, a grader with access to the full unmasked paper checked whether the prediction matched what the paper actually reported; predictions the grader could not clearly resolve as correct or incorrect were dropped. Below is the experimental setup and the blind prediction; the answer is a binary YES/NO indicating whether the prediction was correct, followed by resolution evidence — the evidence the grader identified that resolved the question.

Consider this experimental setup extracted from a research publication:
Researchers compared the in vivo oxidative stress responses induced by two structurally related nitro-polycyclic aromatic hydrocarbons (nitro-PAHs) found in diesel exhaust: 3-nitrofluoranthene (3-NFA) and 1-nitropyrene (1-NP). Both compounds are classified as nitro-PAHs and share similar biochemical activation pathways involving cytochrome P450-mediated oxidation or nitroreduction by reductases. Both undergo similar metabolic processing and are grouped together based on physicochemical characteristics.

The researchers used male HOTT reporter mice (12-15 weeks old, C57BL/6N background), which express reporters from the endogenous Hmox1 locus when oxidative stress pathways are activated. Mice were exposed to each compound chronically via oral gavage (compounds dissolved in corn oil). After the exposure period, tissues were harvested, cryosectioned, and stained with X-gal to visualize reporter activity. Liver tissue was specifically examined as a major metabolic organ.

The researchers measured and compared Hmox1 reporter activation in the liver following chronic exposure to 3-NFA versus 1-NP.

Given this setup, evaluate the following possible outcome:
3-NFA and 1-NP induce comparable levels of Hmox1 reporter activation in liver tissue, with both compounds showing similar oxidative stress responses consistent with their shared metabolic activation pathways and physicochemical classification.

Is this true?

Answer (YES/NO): NO